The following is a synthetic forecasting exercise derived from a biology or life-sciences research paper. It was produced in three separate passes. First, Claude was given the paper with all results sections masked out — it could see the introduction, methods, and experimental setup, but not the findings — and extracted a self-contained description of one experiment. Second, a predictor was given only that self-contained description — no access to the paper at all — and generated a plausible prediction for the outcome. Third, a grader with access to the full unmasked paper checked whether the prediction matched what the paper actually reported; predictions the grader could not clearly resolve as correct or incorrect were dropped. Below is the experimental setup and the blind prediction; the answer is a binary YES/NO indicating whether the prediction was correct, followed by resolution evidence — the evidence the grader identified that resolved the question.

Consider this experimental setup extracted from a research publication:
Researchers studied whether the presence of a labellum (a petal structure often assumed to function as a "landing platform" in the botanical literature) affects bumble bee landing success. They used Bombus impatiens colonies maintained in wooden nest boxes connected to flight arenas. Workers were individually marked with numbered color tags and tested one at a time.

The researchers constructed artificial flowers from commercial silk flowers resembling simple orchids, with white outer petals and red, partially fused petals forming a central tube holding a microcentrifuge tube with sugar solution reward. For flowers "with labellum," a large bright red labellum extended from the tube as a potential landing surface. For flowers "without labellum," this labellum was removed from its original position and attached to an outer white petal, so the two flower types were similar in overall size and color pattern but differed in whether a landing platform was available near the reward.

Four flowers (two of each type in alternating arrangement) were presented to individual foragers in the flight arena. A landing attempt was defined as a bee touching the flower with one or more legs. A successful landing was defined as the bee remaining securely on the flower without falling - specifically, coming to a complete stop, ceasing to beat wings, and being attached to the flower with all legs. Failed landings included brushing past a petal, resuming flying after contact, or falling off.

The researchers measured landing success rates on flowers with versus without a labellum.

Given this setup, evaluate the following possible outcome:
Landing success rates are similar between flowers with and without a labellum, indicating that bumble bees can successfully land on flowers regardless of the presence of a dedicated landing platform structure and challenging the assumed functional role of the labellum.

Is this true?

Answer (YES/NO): YES